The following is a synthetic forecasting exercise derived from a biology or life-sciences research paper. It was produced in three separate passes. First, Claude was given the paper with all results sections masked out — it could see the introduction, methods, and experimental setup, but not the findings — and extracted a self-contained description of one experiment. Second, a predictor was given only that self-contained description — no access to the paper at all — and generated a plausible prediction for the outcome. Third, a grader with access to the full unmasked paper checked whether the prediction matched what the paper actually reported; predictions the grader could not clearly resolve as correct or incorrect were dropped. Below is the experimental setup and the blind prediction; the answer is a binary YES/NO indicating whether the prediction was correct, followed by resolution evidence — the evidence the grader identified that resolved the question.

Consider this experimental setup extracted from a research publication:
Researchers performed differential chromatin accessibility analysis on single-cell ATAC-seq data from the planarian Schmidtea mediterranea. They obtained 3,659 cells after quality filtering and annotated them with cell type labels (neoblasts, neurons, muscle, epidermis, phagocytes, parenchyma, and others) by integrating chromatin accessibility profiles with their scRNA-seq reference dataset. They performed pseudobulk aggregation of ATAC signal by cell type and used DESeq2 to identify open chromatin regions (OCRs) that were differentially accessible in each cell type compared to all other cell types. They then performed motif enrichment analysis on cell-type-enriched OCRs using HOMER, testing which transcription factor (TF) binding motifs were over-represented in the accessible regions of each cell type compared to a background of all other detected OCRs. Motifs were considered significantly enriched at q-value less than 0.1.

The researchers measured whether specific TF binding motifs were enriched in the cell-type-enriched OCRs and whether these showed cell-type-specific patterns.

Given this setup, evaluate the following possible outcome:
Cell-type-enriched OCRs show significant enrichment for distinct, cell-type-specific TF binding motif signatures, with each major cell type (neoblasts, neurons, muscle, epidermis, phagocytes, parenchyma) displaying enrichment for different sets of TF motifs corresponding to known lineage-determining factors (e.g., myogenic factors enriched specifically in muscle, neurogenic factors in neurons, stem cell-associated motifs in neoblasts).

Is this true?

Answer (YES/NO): NO